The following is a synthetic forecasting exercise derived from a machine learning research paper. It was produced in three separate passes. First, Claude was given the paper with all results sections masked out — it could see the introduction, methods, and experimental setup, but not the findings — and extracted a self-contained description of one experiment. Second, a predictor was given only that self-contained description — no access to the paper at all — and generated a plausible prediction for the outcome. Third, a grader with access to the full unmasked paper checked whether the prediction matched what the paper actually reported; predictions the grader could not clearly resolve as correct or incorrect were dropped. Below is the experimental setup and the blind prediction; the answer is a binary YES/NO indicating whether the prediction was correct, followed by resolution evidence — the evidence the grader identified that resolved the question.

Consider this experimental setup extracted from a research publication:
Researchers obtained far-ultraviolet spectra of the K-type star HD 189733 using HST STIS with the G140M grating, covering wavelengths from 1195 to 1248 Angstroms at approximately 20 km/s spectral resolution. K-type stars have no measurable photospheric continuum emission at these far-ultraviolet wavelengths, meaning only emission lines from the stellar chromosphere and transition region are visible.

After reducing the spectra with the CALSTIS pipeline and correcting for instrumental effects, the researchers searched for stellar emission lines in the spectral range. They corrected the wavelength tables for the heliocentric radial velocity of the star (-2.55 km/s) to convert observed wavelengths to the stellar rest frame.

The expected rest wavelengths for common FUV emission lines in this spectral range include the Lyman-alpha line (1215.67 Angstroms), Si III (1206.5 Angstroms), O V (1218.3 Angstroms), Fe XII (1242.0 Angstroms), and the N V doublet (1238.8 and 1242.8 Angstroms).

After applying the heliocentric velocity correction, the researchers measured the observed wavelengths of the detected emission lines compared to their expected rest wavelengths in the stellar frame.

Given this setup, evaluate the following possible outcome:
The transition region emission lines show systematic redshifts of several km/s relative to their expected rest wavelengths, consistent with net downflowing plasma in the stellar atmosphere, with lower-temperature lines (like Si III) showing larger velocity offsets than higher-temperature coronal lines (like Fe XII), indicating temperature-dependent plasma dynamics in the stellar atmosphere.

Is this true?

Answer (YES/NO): YES